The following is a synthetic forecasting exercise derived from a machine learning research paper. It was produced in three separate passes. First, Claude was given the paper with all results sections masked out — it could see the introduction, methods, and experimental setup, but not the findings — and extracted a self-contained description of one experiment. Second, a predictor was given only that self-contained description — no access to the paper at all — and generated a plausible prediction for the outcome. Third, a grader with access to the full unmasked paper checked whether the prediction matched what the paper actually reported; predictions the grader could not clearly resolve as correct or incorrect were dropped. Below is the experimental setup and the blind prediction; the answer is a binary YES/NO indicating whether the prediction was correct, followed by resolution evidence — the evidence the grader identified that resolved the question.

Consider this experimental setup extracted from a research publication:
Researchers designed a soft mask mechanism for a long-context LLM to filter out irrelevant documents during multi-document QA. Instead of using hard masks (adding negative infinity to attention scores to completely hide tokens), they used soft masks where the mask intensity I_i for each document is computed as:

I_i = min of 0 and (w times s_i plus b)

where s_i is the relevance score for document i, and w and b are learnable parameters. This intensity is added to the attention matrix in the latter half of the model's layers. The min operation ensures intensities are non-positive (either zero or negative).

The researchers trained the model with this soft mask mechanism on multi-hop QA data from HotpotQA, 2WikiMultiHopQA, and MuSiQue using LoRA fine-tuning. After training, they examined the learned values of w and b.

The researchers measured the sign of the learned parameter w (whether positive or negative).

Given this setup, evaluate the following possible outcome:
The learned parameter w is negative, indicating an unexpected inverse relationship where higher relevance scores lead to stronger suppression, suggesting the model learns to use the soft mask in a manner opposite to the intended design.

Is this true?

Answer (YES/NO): NO